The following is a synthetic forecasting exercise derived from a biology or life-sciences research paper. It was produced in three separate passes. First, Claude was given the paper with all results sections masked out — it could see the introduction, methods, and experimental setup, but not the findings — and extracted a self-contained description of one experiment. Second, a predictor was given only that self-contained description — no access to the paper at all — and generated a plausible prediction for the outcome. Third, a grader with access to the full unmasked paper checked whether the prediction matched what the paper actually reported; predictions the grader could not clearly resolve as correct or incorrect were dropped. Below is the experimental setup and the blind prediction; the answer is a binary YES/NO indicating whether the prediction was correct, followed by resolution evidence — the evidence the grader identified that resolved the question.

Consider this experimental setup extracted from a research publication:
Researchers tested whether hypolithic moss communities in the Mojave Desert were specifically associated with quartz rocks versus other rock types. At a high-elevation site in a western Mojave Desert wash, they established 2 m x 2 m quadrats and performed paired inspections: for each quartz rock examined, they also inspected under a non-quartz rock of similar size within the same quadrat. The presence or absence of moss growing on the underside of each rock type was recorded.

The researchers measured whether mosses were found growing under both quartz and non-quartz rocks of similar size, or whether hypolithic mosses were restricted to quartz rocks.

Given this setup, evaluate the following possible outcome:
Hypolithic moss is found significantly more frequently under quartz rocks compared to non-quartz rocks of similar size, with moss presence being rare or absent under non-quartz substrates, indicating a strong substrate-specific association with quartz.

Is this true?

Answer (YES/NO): YES